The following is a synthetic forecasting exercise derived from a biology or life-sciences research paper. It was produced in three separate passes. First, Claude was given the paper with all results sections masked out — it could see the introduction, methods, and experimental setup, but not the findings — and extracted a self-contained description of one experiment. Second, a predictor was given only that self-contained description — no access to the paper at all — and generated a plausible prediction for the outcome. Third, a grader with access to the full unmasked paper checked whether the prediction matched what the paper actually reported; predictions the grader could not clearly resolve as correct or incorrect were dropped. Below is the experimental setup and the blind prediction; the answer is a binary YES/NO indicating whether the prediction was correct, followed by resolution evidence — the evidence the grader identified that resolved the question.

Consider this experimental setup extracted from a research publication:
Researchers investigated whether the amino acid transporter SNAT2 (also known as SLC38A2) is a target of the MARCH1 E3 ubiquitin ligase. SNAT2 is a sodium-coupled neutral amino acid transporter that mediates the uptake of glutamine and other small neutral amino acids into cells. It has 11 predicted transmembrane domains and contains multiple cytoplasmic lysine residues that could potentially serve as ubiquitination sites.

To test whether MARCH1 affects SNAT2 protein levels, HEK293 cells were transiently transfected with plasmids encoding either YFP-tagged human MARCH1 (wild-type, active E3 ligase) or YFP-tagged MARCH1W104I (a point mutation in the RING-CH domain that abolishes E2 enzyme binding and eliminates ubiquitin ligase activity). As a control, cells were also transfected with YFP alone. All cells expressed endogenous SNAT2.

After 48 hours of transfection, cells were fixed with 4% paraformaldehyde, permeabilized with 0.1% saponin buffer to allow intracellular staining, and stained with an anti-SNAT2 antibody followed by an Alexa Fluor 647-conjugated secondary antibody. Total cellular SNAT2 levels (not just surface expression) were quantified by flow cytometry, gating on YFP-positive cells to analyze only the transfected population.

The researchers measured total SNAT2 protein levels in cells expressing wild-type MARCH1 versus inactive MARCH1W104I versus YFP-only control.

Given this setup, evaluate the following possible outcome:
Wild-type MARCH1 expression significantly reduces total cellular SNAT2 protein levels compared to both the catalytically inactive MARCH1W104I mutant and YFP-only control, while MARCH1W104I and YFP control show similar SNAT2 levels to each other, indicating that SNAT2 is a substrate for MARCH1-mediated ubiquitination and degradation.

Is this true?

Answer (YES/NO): YES